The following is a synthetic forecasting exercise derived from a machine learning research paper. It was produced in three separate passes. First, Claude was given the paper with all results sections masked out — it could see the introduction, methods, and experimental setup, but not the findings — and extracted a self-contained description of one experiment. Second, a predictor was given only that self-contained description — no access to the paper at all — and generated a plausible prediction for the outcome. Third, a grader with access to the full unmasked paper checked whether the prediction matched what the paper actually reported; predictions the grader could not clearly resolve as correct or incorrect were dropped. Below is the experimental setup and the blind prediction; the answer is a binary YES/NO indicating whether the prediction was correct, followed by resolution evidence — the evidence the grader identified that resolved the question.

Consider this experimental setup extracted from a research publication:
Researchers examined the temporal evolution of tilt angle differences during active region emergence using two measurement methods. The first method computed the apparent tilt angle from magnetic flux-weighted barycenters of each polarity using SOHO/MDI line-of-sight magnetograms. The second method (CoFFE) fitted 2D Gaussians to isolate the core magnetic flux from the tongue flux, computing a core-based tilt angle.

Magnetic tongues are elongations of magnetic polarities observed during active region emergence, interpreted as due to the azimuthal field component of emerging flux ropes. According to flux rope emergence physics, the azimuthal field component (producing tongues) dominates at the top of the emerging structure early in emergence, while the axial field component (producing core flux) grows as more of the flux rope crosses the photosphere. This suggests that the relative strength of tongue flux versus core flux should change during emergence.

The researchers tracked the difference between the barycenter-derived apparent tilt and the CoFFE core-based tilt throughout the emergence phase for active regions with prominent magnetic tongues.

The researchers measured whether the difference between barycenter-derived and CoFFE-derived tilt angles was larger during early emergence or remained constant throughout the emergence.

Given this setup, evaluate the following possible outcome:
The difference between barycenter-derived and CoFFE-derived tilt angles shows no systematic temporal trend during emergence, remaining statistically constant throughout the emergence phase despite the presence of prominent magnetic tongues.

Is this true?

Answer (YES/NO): NO